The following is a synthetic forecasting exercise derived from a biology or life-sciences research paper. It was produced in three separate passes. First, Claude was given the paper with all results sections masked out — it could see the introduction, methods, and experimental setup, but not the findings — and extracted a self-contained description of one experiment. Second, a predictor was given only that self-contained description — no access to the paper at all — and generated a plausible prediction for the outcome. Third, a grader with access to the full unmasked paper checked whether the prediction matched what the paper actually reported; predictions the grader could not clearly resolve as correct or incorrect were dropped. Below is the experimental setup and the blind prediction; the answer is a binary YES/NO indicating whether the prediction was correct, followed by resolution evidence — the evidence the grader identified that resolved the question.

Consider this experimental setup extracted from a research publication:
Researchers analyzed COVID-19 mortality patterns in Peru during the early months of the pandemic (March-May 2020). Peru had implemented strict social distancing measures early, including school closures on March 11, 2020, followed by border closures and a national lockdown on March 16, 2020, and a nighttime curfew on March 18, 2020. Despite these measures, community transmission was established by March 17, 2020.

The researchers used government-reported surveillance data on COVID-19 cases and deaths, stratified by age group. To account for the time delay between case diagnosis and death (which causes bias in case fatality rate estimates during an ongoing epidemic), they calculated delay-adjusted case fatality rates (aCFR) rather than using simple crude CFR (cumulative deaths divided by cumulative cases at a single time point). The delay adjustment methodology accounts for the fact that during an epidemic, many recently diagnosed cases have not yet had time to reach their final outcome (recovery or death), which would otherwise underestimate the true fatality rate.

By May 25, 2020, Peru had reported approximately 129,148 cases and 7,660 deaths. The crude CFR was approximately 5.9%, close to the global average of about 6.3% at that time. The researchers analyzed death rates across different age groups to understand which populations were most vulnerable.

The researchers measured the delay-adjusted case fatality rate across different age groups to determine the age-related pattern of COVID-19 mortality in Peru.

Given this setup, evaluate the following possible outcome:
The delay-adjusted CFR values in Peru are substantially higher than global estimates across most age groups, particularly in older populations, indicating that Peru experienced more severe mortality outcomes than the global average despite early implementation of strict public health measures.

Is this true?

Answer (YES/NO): YES